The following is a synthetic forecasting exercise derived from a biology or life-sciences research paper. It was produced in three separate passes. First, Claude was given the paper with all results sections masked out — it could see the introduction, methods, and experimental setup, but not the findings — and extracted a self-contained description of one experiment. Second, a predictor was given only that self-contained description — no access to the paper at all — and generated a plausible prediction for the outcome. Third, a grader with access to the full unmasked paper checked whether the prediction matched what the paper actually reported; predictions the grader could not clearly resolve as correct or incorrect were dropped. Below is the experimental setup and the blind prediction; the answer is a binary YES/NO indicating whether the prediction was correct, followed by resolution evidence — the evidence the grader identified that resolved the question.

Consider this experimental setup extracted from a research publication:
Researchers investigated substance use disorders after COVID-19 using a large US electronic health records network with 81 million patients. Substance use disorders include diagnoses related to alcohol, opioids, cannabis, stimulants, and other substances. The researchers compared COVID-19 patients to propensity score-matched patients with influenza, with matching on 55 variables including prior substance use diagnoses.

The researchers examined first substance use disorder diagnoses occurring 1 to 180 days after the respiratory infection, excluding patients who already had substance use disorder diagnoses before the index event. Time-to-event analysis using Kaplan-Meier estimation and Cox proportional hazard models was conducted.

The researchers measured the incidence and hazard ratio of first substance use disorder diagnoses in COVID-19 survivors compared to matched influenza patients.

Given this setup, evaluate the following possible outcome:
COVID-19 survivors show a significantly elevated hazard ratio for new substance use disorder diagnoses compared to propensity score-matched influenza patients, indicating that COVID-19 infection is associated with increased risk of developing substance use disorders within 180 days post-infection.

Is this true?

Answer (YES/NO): YES